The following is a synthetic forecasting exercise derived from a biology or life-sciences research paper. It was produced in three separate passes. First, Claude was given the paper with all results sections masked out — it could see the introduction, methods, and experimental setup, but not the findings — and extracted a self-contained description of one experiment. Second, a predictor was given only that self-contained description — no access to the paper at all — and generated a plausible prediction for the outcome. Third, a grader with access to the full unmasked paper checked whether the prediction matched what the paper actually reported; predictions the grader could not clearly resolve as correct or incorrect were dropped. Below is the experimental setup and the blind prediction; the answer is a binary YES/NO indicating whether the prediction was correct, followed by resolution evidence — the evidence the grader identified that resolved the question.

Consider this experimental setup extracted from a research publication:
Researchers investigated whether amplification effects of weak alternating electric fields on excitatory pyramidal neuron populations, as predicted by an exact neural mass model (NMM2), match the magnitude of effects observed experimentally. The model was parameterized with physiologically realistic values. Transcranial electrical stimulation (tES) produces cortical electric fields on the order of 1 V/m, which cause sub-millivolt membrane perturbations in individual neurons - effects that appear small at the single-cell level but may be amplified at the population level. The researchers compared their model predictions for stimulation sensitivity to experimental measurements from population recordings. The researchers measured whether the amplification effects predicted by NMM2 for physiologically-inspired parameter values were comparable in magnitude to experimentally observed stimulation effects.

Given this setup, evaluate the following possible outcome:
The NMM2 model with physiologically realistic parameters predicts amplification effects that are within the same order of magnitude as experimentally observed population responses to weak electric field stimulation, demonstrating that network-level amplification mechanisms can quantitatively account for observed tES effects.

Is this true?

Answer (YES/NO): NO